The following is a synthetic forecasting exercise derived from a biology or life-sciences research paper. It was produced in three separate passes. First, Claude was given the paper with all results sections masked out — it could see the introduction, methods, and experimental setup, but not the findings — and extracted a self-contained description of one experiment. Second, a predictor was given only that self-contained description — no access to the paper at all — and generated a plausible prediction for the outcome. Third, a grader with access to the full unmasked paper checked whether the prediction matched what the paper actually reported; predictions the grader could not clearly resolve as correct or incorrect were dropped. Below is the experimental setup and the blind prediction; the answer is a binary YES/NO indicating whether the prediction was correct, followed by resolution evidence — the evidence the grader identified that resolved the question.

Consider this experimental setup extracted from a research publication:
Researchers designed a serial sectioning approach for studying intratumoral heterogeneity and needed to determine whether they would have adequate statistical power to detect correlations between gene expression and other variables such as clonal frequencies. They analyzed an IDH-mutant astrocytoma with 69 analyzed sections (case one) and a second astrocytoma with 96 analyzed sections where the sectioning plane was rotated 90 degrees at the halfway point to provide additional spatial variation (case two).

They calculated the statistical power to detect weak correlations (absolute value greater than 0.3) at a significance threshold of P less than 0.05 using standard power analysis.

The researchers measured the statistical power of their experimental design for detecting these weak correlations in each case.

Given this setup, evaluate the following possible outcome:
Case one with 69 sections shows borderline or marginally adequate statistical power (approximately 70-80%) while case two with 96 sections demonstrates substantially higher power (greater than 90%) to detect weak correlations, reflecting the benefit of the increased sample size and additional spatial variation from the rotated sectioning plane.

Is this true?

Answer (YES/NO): NO